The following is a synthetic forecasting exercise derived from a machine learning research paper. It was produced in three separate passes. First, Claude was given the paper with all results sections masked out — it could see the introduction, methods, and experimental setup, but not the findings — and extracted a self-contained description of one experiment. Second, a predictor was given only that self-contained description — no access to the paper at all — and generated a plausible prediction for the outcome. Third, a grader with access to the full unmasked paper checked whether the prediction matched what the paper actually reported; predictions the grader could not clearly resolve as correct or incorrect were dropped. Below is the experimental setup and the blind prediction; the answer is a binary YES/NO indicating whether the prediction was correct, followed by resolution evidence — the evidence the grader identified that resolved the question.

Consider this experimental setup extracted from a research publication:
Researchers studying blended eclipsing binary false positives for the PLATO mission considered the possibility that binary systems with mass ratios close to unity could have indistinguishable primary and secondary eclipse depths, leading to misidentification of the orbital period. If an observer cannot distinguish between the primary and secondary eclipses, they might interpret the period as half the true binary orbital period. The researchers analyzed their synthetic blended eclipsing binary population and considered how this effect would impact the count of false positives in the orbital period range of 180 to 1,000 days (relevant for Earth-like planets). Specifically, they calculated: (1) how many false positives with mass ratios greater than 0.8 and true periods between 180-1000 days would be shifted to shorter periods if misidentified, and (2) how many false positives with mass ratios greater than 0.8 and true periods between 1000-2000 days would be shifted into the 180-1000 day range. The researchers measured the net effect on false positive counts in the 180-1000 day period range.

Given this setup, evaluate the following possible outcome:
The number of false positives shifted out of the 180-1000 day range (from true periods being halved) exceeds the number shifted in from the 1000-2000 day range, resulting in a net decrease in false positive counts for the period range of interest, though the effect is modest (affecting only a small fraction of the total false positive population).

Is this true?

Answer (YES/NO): YES